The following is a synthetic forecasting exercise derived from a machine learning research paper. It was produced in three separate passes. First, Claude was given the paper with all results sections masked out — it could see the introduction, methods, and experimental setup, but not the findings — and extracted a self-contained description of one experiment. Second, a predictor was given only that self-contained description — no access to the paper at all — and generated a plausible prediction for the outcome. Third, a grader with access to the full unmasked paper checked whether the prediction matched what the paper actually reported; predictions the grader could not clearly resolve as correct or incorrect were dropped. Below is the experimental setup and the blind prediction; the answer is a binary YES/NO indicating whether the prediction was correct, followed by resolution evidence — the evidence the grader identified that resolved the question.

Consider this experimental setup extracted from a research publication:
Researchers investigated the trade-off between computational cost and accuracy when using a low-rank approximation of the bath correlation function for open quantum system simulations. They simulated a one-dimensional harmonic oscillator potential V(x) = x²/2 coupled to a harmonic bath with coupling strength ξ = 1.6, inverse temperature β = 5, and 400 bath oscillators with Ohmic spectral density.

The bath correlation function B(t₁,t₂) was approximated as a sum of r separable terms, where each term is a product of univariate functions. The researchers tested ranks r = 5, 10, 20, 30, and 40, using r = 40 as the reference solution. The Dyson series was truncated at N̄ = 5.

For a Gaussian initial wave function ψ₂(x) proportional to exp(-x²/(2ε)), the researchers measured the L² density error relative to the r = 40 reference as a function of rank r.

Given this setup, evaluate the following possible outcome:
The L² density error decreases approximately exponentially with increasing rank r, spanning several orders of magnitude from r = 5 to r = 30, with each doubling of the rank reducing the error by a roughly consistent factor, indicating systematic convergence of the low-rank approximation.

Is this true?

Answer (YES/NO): NO